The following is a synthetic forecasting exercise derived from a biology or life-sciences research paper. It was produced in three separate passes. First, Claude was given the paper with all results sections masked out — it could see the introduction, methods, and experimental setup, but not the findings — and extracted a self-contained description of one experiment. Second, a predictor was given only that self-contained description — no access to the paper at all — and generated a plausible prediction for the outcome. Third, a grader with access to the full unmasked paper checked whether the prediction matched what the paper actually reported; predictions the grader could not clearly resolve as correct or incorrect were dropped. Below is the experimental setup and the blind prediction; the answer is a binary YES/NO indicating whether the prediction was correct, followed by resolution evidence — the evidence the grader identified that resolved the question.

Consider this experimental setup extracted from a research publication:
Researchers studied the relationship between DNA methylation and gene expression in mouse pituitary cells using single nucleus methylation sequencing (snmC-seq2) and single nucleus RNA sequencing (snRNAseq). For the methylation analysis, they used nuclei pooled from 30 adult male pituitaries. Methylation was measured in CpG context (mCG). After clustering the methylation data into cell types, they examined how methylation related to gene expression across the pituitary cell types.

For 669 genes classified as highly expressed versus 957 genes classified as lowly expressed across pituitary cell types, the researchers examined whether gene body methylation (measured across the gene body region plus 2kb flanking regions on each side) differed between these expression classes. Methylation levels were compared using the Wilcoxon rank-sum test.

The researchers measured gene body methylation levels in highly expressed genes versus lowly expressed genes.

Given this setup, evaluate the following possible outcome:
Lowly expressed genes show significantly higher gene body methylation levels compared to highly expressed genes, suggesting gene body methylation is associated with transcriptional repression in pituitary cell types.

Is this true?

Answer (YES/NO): NO